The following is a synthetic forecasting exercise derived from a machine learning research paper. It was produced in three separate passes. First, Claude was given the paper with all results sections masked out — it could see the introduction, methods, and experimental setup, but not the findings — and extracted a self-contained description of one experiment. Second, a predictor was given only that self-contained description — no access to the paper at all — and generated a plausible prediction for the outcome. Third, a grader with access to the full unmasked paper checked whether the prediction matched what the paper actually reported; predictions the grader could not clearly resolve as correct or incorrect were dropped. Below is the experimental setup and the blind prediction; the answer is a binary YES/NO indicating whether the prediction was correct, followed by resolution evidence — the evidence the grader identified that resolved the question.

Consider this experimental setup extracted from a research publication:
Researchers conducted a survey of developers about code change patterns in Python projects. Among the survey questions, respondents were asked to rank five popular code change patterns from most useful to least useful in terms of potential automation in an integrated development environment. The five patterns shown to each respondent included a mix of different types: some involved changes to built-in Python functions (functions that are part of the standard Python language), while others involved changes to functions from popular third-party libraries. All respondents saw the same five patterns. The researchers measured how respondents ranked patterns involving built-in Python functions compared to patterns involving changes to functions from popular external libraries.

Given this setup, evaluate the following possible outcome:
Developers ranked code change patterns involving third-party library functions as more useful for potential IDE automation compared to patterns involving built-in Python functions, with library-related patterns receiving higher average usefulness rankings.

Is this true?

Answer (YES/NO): NO